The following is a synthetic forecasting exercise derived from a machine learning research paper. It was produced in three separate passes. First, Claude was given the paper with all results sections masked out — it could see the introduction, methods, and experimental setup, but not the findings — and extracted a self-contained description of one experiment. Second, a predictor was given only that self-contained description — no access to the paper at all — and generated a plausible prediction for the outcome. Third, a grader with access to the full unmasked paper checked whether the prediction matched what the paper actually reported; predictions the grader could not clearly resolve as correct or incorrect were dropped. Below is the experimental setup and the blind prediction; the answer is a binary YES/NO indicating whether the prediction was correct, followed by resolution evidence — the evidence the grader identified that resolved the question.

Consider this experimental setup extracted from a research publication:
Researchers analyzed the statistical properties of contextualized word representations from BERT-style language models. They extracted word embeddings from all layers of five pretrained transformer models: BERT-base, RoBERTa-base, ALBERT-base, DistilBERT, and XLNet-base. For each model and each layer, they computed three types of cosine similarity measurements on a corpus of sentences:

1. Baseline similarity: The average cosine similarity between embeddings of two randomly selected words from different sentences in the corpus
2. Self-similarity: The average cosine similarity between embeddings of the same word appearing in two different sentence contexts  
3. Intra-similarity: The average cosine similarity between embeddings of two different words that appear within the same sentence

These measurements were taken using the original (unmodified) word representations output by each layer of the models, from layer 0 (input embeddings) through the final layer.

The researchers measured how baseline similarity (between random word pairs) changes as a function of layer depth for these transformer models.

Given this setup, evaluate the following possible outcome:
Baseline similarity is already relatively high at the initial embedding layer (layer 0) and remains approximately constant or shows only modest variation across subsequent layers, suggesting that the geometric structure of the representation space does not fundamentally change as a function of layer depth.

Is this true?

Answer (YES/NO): NO